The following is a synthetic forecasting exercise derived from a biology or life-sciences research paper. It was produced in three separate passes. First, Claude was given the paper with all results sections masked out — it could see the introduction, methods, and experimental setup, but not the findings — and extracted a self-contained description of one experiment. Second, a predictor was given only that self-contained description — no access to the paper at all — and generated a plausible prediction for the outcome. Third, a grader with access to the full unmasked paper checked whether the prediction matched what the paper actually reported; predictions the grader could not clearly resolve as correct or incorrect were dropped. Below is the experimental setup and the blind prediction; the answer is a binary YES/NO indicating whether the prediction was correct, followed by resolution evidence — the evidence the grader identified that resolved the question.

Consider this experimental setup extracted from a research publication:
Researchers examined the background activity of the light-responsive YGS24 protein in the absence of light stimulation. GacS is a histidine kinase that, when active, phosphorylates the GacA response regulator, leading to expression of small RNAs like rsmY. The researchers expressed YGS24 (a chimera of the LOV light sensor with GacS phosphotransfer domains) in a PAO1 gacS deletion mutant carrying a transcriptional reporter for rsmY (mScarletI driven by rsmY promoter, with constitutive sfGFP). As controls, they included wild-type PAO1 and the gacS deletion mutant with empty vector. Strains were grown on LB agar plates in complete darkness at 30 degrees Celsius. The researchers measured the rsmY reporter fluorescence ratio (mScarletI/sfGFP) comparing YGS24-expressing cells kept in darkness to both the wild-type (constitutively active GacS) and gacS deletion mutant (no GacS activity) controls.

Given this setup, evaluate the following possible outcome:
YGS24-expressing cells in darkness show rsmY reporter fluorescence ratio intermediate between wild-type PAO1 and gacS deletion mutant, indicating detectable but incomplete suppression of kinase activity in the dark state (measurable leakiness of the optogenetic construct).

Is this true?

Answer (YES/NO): NO